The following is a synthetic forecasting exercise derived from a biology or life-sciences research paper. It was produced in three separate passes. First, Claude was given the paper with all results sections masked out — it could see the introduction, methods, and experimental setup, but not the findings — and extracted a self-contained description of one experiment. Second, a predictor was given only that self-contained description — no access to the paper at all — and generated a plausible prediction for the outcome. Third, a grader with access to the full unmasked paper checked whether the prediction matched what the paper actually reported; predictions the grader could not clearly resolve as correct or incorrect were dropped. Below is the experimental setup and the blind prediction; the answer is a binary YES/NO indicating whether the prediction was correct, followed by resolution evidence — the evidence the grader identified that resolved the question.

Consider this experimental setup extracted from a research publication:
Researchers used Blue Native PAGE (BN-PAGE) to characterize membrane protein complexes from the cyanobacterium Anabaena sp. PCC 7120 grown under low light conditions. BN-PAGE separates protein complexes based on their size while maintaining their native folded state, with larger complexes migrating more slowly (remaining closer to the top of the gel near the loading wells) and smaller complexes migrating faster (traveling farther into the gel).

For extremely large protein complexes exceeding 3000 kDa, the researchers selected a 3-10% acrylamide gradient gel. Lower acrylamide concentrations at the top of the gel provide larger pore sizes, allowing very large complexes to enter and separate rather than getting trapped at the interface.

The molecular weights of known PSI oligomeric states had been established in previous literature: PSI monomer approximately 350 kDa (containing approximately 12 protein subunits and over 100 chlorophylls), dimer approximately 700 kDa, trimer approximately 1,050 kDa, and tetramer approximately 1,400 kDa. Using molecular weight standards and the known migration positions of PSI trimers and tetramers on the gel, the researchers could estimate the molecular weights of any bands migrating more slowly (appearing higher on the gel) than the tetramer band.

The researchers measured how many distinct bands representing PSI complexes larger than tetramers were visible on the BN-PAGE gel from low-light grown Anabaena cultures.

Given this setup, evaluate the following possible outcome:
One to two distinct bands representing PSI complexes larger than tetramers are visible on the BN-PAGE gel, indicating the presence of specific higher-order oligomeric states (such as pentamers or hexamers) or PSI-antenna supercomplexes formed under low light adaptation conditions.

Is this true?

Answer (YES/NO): YES